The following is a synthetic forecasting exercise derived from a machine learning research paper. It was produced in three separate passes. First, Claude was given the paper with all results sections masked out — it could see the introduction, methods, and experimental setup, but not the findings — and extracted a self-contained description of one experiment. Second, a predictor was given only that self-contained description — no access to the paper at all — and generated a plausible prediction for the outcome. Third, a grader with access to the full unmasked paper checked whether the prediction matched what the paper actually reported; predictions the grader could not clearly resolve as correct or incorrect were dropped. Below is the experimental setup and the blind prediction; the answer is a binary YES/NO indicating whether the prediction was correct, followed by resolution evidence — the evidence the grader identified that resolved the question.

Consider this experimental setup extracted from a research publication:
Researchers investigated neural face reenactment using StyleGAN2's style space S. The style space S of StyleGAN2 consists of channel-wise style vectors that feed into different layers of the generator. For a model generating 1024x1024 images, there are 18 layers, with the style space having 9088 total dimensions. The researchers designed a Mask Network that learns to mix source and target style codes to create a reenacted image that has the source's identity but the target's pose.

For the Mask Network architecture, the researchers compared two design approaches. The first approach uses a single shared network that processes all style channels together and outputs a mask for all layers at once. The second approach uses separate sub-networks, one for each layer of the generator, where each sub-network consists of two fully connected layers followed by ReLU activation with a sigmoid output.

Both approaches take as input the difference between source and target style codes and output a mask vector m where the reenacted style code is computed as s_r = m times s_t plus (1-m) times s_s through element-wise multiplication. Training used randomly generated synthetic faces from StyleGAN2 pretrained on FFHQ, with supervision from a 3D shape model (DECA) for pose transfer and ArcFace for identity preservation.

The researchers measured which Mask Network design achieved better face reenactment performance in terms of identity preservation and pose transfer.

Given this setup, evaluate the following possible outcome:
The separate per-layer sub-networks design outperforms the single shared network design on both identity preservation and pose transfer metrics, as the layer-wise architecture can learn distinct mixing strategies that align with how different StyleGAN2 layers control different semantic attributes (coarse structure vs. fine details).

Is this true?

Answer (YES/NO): YES